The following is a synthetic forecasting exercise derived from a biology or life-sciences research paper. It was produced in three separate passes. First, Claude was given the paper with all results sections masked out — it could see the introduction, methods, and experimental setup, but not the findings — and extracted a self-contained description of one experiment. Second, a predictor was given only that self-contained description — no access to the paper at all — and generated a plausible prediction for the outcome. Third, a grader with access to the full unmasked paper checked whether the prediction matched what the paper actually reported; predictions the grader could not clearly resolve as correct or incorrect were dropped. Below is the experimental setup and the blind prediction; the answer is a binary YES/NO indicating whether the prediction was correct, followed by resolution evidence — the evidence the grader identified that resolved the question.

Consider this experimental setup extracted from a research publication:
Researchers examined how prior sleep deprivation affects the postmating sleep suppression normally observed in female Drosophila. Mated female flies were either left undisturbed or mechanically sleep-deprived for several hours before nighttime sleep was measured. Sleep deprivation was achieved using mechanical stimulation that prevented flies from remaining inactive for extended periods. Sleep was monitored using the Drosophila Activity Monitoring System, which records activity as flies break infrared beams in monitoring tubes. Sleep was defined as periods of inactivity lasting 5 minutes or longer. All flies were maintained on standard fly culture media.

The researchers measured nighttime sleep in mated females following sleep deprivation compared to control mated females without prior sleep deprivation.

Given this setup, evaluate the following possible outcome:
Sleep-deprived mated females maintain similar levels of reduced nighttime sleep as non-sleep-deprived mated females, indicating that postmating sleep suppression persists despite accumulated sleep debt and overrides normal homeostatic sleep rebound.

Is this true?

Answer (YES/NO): NO